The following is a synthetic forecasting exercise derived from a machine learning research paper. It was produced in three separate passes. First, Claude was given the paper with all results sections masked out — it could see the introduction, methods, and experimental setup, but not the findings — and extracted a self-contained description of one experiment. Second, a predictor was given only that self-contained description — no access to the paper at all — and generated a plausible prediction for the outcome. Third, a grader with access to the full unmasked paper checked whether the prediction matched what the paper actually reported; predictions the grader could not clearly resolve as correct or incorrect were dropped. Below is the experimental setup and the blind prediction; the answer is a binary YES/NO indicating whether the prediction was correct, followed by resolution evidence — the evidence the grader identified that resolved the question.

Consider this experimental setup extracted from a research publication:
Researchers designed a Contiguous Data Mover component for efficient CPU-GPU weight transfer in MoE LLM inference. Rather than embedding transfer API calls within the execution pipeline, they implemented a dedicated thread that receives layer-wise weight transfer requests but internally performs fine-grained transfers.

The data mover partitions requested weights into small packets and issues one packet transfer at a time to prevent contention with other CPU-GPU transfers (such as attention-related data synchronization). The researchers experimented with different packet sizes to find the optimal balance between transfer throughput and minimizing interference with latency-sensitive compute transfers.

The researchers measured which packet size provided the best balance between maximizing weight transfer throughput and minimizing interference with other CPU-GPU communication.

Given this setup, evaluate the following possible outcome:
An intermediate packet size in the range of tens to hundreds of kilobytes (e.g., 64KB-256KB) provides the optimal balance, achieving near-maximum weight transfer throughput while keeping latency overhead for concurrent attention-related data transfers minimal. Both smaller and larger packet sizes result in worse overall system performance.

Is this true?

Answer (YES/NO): NO